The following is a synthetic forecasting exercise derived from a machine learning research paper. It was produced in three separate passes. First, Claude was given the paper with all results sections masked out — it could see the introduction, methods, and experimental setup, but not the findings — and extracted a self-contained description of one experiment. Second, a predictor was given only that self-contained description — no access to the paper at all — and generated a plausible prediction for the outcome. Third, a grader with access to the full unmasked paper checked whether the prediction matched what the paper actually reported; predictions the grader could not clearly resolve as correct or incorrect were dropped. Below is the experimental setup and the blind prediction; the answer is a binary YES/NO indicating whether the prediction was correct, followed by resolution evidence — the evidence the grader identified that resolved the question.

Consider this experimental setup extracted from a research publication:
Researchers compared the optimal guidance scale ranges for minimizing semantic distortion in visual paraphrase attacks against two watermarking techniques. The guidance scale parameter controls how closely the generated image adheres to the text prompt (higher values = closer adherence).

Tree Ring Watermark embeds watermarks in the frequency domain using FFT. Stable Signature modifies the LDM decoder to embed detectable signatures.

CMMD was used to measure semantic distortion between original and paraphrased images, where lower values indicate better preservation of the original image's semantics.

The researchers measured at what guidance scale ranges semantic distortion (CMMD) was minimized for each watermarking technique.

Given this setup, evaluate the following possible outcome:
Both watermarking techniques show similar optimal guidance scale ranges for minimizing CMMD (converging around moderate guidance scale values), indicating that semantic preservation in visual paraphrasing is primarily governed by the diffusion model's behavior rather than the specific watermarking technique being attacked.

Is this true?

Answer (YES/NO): NO